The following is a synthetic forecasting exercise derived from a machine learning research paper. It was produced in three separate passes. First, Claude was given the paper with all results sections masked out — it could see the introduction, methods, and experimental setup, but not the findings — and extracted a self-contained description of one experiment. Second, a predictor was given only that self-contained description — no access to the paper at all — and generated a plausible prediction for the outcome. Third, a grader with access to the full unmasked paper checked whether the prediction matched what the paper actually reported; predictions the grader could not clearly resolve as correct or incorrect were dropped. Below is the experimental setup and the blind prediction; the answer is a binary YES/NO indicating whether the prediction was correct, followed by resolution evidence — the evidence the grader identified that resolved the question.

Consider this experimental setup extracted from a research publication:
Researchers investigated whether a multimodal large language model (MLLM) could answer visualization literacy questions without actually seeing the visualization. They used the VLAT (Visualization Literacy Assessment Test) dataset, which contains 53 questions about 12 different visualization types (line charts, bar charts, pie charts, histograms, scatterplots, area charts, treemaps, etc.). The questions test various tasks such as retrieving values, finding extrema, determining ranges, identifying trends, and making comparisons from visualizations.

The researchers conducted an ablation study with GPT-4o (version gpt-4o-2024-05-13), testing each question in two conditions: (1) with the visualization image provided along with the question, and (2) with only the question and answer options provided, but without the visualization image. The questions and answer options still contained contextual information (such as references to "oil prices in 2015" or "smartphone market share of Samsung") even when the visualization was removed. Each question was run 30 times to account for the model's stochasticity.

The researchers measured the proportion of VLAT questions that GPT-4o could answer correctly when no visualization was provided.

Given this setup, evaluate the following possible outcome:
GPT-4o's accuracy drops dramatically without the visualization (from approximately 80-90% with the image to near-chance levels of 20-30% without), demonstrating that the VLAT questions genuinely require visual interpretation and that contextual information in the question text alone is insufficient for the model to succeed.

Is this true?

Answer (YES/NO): NO